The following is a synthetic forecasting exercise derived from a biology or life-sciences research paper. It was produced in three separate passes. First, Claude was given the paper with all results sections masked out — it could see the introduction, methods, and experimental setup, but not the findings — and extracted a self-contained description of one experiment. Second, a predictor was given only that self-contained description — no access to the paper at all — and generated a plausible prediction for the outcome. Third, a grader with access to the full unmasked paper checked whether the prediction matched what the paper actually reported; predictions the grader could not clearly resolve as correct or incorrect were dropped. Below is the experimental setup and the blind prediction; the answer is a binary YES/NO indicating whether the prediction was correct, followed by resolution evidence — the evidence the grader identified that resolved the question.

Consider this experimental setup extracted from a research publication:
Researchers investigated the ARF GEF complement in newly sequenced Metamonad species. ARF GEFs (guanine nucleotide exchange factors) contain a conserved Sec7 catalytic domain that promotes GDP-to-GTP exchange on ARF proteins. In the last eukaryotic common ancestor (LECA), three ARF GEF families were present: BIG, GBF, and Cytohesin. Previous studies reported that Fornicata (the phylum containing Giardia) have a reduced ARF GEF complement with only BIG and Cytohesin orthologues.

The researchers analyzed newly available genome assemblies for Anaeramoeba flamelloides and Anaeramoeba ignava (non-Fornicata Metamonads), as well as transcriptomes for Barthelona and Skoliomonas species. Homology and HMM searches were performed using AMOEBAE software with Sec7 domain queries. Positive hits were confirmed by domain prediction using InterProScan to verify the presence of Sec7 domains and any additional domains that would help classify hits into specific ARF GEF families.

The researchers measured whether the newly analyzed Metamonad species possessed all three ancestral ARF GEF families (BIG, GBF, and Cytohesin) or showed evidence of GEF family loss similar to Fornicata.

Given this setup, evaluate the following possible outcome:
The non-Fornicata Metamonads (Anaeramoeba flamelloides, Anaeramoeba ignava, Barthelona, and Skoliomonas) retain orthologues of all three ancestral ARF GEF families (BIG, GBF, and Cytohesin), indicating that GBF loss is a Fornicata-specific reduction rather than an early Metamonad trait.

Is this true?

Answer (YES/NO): NO